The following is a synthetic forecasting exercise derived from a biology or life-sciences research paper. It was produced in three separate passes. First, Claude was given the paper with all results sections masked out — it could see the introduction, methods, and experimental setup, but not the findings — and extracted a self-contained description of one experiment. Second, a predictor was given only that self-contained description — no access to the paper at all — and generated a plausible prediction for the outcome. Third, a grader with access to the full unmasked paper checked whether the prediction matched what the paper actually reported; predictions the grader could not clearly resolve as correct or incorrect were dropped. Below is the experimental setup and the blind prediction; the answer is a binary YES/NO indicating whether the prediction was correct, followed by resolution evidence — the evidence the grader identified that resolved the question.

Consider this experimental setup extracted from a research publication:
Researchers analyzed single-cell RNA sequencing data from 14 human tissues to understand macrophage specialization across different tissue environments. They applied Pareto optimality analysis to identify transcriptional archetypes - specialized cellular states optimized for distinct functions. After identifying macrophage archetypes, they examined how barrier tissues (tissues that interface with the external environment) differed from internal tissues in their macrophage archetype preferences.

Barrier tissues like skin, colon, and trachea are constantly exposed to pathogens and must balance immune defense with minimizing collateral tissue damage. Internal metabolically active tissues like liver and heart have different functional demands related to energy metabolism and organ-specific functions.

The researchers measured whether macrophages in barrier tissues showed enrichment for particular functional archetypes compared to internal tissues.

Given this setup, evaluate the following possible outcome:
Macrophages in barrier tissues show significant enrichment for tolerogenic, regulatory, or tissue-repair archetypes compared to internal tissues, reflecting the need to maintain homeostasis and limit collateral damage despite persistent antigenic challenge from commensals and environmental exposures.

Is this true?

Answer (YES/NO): NO